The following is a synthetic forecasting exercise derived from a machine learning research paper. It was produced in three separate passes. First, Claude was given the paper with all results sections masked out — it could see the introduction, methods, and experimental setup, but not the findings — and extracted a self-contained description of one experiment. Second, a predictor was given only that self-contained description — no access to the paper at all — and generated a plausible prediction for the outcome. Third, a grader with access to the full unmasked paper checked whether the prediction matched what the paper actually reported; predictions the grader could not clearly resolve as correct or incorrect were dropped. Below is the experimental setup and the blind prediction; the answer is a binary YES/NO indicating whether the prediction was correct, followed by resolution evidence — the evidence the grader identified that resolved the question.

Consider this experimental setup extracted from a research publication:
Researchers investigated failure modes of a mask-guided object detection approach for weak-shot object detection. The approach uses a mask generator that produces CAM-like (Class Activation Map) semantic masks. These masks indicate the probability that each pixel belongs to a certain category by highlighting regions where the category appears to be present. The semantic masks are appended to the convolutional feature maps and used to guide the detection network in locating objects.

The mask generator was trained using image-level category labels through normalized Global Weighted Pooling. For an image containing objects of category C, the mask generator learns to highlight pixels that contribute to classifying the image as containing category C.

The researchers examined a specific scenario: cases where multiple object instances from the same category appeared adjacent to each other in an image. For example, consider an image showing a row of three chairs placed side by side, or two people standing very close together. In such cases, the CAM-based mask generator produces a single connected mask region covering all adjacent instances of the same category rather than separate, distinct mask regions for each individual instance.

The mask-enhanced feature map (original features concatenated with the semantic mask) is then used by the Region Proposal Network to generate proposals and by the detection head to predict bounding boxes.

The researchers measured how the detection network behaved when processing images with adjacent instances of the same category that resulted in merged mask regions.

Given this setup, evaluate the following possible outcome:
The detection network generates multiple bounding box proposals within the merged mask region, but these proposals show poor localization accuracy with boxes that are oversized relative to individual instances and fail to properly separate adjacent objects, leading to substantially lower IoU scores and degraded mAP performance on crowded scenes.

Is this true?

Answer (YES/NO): NO